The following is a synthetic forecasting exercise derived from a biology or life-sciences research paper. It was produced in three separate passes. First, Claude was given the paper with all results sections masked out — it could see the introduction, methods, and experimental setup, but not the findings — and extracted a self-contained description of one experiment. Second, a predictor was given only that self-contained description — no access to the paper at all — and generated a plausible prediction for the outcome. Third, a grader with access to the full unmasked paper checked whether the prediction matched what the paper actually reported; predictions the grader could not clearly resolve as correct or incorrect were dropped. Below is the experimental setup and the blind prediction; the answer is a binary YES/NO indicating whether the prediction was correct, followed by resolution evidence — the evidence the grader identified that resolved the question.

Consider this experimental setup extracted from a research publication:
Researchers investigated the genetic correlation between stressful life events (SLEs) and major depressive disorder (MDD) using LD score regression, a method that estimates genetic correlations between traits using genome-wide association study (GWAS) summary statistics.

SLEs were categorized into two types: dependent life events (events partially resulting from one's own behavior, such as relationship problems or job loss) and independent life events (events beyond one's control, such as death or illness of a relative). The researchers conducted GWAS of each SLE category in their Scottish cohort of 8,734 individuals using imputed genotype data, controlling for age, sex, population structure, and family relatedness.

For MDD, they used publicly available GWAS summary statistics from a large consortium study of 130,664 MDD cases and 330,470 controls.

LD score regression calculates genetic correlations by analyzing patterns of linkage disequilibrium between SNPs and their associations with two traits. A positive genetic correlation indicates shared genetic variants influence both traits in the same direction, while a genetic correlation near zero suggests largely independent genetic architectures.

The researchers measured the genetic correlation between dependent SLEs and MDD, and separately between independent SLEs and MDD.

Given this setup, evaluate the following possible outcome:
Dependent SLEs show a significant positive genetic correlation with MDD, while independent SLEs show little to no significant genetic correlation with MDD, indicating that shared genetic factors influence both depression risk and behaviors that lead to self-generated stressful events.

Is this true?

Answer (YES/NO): NO